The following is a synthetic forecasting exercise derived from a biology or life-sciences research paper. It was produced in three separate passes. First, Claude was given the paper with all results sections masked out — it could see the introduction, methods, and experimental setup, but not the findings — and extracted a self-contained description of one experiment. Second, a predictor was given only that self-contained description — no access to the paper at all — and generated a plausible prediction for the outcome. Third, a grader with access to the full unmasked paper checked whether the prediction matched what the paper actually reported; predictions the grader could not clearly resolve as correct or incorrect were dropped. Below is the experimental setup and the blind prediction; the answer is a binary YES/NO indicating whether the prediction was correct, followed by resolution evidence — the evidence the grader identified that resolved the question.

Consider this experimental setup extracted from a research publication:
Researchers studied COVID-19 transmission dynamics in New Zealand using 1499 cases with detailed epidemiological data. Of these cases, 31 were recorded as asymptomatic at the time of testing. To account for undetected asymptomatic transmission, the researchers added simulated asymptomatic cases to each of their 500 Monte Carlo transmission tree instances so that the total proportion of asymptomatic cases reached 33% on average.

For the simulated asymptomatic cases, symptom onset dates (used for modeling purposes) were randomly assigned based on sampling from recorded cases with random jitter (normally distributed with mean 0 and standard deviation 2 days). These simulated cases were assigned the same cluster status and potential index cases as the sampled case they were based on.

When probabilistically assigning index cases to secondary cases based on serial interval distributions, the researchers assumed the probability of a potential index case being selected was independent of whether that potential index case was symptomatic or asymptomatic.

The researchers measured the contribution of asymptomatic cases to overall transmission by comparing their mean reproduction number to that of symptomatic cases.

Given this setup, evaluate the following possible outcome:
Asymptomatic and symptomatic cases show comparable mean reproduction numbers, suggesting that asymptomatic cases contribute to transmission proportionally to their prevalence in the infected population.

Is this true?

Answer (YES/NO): NO